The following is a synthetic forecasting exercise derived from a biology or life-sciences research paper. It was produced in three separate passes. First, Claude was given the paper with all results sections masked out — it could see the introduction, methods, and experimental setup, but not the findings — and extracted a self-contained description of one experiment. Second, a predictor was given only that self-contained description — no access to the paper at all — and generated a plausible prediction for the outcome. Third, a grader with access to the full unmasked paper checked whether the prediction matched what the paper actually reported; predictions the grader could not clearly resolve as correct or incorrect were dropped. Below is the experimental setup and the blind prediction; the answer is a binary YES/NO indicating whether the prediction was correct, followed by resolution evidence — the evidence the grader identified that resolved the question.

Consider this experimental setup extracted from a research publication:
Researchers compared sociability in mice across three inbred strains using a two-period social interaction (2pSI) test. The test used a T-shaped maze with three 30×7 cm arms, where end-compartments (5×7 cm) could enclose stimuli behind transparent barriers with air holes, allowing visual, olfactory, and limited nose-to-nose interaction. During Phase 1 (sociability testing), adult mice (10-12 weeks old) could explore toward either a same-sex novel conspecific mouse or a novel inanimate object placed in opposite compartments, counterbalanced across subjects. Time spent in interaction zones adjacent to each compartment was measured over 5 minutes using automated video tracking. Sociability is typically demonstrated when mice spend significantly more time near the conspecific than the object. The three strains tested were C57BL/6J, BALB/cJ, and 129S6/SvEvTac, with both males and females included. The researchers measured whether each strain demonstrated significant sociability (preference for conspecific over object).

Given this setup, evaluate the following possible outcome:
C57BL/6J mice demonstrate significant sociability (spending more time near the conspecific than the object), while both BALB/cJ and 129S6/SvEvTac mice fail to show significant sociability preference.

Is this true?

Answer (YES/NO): NO